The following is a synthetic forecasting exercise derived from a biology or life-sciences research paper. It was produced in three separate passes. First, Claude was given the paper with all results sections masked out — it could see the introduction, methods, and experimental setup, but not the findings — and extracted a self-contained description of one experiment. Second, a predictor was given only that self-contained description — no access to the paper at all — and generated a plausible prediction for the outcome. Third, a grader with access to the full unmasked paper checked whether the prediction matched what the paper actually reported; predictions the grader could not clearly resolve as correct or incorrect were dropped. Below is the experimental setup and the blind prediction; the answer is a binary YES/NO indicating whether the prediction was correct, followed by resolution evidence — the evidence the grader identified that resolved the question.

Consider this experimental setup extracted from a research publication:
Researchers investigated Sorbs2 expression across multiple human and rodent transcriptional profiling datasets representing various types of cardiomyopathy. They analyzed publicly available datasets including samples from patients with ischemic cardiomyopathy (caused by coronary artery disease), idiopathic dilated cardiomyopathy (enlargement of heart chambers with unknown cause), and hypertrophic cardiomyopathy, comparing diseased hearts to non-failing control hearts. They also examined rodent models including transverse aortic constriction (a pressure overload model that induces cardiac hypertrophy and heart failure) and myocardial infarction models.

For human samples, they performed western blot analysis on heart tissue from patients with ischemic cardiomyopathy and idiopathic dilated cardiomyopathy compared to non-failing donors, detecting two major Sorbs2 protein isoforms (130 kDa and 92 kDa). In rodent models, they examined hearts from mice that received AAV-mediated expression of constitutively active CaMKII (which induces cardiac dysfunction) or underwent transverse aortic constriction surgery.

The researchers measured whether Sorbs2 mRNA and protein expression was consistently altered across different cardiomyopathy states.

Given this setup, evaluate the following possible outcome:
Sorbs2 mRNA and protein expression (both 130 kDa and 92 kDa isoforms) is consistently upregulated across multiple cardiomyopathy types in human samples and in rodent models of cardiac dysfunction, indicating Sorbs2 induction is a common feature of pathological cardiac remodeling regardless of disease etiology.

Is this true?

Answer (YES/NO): YES